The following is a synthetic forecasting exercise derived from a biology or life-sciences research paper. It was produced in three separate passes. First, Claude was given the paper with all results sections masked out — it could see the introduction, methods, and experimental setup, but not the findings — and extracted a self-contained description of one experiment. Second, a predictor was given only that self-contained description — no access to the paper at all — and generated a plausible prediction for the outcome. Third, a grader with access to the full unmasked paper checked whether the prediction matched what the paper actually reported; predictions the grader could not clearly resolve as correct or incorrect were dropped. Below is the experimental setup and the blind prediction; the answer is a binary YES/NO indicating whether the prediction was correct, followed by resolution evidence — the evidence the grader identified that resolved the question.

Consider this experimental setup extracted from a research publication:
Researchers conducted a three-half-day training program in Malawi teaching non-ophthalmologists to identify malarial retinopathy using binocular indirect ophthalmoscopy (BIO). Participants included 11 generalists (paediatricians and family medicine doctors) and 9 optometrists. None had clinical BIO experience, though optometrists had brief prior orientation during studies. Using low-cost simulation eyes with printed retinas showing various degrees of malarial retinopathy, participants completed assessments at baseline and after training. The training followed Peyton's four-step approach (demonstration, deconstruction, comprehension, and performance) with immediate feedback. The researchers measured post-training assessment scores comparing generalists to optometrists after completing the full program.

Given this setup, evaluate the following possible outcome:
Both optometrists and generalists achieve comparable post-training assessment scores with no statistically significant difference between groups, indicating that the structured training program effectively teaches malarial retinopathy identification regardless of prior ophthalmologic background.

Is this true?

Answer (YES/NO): YES